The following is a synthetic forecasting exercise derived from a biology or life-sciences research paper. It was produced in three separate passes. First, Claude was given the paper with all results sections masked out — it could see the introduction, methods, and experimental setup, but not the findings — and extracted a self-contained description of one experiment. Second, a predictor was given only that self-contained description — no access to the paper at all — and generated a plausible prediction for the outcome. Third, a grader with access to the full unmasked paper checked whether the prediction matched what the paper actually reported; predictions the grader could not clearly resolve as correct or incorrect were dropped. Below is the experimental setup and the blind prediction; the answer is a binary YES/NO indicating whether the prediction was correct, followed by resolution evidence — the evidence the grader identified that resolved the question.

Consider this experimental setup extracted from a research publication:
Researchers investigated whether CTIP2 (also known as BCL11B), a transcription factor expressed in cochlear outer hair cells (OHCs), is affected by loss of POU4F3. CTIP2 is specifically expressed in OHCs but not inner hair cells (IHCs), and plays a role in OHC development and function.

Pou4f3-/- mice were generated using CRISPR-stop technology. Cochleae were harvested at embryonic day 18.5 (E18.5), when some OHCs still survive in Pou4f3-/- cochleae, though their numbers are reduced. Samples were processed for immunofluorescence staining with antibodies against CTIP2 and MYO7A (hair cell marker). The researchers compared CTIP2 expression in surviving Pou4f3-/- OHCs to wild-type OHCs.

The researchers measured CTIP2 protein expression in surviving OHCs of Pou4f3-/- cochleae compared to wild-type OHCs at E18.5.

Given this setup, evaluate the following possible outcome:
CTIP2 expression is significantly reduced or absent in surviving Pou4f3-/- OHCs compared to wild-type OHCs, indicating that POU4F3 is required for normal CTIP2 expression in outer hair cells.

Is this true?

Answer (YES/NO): NO